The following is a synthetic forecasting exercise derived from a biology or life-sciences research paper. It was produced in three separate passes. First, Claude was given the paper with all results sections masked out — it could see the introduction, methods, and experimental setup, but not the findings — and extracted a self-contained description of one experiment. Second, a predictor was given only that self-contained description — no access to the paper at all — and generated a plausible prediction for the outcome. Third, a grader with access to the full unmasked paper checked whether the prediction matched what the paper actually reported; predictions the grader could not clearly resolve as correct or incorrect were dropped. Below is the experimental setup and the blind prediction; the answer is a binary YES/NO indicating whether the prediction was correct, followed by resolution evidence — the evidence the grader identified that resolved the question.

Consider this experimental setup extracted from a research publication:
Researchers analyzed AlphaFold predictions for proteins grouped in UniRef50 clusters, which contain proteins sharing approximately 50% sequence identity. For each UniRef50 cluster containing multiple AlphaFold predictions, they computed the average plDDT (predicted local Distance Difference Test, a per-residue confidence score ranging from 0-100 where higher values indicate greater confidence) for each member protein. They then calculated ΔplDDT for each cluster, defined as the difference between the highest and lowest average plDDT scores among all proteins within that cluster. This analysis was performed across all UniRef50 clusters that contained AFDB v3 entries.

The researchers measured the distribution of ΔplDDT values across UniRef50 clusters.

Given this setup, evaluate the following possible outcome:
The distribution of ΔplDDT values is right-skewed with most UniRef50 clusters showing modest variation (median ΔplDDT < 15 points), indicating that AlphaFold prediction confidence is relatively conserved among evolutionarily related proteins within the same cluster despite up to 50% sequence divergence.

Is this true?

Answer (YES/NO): YES